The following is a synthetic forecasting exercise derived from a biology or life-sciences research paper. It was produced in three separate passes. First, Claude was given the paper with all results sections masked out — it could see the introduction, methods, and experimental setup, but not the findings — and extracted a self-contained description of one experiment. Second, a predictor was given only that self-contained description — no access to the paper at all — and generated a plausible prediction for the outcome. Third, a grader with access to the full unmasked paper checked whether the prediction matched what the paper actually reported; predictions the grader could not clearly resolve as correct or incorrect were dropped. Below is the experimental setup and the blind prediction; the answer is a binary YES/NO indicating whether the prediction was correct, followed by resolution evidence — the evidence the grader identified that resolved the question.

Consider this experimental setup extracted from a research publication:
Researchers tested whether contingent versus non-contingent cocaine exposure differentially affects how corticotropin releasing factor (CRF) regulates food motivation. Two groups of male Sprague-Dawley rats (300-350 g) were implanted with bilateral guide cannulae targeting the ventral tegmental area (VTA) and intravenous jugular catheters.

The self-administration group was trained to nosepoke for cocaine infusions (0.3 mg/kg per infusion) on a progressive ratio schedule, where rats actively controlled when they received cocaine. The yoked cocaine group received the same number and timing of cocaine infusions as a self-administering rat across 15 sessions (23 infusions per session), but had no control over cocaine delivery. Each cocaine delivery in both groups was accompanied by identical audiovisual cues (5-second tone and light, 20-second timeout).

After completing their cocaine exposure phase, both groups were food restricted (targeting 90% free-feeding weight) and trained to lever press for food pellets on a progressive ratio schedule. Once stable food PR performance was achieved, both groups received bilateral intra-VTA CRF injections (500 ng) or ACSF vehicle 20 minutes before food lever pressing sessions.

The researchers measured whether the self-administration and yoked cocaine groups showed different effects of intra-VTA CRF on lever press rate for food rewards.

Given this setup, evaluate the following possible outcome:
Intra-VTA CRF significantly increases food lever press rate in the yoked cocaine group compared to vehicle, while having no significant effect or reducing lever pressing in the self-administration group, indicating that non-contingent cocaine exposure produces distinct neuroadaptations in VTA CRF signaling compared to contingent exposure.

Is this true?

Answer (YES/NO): NO